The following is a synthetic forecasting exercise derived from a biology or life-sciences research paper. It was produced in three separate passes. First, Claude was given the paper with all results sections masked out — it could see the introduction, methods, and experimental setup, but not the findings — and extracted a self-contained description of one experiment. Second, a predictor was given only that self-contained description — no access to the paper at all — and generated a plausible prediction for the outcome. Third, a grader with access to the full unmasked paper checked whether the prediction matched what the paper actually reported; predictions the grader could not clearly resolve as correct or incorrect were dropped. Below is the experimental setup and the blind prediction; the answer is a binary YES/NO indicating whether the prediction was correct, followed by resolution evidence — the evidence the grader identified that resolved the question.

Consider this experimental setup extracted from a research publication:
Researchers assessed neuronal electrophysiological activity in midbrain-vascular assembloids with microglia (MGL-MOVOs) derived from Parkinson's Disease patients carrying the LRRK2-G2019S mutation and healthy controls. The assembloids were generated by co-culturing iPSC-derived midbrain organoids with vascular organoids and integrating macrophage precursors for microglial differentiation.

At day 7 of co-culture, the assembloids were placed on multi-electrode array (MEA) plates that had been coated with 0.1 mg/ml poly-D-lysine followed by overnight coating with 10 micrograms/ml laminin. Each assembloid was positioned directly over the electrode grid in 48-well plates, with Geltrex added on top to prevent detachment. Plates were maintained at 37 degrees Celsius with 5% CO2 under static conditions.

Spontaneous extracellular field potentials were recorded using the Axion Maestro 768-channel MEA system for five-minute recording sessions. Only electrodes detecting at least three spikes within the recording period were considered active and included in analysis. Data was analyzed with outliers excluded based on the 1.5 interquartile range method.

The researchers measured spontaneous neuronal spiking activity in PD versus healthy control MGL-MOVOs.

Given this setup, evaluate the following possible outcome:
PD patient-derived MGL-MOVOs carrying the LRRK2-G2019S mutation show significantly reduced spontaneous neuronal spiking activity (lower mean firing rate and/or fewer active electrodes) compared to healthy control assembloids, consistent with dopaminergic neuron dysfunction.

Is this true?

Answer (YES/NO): YES